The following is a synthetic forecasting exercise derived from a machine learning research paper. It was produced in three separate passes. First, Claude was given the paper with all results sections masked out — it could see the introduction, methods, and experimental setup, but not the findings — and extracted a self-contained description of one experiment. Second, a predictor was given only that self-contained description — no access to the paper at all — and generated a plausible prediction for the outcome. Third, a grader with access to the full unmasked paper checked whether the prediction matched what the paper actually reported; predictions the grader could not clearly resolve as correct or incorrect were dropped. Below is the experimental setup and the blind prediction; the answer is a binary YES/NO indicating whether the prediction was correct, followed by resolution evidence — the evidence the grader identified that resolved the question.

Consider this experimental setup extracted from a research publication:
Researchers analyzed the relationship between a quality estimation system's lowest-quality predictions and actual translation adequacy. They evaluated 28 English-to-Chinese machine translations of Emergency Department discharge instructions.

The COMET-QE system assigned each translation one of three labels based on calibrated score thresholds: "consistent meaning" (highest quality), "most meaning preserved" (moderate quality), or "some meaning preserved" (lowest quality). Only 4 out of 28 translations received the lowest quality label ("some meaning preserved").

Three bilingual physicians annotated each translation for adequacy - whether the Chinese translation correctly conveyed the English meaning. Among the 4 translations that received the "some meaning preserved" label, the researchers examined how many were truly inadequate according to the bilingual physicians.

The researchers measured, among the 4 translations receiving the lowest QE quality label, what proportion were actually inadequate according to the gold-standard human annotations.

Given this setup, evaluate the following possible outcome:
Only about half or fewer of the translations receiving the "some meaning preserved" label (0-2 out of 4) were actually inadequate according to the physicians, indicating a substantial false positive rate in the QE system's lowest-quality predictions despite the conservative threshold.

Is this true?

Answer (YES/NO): NO